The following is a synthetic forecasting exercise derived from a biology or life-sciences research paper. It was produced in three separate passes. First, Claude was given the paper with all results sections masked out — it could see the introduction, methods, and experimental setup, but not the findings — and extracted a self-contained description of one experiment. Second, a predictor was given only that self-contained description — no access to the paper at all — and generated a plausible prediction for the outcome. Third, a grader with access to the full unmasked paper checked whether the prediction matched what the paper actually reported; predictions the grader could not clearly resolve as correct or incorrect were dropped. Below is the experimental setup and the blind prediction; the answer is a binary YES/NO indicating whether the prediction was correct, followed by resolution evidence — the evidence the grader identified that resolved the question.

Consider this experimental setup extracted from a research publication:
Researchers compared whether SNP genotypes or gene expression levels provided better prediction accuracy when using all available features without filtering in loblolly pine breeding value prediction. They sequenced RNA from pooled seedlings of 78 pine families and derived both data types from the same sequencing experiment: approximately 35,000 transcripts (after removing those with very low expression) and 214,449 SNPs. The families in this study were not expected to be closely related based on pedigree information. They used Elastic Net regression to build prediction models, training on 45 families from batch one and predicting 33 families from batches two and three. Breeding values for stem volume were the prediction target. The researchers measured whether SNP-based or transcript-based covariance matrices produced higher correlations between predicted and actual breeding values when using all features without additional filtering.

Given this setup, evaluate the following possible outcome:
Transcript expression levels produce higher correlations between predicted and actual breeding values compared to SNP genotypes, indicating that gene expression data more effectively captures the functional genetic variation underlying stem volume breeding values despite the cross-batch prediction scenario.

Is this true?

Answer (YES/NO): NO